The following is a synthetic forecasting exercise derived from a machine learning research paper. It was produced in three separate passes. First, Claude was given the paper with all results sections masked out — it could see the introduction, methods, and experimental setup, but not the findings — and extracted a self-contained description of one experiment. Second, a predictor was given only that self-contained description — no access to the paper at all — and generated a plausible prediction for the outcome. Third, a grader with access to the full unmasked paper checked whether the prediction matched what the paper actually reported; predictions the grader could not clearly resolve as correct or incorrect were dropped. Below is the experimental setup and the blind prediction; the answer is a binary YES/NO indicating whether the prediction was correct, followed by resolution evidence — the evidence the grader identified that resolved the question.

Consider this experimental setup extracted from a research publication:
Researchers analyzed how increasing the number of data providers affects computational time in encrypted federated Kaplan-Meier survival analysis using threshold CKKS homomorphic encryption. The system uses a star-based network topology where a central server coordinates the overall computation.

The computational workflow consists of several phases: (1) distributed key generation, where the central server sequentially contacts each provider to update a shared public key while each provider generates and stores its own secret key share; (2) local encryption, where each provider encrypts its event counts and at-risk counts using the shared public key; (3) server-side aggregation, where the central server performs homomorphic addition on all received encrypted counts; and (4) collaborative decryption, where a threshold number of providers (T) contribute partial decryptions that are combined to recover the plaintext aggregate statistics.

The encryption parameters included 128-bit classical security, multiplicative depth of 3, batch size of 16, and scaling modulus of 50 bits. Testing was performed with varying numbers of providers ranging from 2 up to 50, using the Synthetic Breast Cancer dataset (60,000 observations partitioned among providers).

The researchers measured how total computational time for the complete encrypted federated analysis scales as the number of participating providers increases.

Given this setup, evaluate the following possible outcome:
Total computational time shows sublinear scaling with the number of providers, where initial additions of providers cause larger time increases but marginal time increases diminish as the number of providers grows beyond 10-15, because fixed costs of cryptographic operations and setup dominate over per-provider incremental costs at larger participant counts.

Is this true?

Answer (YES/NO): NO